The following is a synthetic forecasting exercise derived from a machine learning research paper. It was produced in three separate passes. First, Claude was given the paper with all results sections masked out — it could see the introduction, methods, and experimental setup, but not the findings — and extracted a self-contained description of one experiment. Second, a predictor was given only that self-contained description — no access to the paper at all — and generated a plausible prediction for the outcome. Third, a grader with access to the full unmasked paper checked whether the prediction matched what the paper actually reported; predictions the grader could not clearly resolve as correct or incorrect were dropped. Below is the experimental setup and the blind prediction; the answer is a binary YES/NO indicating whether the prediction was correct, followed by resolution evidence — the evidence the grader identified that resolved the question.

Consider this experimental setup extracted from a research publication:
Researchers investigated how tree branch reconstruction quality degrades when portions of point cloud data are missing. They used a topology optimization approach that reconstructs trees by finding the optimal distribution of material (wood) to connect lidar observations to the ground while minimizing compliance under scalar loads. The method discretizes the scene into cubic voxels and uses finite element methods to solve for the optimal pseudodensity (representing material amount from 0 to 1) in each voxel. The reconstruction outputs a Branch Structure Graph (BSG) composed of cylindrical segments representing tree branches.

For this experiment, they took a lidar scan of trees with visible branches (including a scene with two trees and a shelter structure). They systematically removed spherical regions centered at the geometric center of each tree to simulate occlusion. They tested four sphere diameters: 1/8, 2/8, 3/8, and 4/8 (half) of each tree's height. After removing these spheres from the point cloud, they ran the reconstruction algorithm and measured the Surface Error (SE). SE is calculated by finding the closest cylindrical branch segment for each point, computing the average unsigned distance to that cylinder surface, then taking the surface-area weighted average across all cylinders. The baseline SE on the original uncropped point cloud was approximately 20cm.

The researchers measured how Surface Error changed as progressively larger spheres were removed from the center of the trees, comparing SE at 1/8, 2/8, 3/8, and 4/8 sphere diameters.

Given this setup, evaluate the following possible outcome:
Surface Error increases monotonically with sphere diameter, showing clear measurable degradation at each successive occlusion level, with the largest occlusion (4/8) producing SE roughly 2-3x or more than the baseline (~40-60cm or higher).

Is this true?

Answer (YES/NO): YES